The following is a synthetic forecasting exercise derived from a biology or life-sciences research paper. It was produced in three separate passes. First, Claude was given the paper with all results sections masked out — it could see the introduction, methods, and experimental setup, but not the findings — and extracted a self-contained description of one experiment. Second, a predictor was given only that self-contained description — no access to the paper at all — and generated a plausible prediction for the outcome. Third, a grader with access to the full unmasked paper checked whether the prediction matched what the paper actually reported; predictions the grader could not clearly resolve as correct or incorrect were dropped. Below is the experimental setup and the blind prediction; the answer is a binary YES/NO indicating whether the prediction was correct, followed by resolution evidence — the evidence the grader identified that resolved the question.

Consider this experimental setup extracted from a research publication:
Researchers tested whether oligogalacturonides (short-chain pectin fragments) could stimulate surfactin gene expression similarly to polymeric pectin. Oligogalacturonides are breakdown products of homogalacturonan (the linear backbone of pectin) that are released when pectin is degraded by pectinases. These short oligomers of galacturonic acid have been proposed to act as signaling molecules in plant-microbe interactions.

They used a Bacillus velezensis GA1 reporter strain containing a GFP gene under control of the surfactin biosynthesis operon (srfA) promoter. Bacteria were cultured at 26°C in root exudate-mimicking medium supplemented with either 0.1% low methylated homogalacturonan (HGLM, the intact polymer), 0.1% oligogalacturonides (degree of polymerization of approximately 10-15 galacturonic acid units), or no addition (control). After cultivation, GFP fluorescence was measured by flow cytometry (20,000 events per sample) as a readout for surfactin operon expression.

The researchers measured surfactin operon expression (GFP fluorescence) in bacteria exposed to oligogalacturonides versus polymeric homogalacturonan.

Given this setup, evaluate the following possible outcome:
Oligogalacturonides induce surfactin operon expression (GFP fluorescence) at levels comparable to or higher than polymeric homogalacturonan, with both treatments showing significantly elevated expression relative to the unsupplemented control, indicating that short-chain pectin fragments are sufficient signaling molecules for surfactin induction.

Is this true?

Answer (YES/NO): NO